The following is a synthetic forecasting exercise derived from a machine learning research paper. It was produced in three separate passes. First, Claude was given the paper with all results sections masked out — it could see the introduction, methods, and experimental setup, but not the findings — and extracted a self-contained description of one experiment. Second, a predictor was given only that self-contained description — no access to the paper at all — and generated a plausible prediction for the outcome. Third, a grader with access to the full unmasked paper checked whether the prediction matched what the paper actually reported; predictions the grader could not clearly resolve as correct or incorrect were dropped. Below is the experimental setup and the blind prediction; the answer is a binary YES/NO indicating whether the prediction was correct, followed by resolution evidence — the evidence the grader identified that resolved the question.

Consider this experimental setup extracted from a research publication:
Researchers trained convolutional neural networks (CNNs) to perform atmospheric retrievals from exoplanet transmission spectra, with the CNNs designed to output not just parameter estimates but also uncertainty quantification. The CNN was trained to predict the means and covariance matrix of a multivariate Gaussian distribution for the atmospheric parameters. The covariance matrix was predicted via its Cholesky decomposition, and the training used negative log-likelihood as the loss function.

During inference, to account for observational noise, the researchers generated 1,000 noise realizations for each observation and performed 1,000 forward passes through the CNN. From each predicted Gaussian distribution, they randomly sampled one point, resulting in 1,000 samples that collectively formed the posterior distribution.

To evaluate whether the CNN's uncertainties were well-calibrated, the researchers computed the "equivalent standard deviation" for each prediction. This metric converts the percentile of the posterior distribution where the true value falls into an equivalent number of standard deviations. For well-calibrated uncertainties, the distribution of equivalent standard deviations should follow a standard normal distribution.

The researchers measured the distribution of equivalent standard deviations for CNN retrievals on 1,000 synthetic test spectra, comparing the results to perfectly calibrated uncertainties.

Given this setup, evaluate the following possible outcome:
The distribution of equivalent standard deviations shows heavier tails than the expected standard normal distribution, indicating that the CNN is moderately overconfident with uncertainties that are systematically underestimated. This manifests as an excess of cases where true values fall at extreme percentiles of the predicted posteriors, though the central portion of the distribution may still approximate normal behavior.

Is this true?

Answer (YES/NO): NO